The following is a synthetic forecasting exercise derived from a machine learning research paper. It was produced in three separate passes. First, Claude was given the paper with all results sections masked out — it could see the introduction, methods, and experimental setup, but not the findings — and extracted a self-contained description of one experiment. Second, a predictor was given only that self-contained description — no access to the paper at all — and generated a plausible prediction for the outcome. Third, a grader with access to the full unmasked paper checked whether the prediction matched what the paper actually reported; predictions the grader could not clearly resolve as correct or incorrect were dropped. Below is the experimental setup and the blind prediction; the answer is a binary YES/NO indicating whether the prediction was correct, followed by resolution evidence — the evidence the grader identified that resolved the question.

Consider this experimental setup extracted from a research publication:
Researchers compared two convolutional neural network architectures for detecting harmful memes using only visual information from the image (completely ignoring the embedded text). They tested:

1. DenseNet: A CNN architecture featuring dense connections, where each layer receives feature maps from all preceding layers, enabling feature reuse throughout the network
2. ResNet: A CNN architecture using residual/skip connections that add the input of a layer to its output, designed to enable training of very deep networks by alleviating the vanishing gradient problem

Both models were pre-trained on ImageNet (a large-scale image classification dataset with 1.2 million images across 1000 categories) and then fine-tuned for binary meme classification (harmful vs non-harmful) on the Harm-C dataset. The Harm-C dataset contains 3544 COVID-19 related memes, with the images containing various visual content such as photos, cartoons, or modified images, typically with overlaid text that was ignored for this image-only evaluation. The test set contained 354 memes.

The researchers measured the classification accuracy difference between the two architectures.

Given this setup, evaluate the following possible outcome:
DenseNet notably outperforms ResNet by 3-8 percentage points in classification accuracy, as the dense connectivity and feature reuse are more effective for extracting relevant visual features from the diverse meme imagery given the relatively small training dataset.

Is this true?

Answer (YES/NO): NO